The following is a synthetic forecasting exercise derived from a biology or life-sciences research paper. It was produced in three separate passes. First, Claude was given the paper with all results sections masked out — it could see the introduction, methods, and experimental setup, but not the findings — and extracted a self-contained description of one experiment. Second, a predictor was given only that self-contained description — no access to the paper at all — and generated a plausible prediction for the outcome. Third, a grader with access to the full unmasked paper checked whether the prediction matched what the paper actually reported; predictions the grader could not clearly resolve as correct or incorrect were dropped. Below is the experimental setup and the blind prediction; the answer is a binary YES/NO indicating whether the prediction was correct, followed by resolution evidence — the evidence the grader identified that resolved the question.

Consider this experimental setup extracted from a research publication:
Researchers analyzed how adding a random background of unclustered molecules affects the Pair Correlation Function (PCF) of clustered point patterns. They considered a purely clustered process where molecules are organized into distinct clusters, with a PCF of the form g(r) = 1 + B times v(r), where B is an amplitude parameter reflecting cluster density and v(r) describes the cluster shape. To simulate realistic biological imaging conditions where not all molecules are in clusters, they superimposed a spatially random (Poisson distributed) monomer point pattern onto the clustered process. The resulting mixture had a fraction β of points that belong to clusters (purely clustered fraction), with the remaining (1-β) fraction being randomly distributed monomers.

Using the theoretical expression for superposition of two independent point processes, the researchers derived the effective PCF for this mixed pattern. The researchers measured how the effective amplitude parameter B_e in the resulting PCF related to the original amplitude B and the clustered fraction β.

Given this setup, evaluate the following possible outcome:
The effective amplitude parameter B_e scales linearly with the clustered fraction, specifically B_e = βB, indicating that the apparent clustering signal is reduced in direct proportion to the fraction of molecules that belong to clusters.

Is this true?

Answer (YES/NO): NO